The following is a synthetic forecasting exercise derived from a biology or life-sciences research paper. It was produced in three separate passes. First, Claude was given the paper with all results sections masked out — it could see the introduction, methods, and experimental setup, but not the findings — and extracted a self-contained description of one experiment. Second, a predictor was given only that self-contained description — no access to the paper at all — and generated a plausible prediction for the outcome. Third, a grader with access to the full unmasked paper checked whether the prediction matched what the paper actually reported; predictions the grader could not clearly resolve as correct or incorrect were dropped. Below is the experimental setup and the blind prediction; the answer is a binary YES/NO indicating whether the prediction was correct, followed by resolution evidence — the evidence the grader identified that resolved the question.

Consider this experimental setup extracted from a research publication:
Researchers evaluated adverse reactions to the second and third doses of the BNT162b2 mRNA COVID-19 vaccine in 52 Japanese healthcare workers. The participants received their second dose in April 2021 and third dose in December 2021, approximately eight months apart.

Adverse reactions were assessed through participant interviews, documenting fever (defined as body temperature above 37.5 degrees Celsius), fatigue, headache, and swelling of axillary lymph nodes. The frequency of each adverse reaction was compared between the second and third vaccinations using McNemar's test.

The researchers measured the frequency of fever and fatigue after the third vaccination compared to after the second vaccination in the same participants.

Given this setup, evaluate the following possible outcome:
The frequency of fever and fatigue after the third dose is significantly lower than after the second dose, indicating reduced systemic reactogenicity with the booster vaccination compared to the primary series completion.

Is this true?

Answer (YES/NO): NO